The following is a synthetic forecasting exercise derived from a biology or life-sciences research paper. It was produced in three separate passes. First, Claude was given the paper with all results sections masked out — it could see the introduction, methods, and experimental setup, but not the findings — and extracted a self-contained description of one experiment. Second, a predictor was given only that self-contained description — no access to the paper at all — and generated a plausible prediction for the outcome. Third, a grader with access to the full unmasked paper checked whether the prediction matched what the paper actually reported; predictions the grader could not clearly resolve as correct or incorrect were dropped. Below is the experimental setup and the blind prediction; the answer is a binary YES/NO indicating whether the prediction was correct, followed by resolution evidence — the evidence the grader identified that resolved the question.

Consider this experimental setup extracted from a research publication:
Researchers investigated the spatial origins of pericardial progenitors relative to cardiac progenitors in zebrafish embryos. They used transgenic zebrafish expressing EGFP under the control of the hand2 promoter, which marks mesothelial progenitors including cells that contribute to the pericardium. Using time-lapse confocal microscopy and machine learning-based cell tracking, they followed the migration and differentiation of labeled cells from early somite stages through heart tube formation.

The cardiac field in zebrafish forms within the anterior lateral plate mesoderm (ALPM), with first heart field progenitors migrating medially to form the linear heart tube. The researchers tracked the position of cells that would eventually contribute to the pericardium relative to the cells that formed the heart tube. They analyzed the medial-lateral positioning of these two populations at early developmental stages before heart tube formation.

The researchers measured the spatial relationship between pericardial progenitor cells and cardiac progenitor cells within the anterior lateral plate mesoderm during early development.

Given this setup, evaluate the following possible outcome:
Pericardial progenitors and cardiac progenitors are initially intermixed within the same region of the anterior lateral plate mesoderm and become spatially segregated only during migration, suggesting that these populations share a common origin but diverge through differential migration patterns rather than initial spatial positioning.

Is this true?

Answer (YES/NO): NO